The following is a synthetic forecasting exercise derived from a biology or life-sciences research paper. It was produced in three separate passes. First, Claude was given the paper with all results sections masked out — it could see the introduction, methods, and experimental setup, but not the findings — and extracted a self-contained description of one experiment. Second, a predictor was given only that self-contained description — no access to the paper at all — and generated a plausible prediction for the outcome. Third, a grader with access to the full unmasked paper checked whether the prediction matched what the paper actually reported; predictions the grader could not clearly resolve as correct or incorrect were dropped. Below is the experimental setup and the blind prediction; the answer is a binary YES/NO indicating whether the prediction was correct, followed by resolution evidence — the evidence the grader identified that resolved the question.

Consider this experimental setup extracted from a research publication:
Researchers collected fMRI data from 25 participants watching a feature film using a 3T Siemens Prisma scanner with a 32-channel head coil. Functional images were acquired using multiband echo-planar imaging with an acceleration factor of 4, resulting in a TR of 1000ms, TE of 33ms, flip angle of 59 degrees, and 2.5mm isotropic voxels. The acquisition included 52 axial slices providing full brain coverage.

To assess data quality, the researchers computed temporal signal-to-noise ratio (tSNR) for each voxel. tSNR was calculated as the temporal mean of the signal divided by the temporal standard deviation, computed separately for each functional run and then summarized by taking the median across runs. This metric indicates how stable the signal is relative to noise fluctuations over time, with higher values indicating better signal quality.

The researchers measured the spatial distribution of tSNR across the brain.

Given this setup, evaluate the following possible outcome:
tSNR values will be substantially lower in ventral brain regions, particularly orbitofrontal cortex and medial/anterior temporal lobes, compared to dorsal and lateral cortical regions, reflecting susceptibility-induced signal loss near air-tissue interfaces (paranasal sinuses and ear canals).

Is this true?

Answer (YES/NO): YES